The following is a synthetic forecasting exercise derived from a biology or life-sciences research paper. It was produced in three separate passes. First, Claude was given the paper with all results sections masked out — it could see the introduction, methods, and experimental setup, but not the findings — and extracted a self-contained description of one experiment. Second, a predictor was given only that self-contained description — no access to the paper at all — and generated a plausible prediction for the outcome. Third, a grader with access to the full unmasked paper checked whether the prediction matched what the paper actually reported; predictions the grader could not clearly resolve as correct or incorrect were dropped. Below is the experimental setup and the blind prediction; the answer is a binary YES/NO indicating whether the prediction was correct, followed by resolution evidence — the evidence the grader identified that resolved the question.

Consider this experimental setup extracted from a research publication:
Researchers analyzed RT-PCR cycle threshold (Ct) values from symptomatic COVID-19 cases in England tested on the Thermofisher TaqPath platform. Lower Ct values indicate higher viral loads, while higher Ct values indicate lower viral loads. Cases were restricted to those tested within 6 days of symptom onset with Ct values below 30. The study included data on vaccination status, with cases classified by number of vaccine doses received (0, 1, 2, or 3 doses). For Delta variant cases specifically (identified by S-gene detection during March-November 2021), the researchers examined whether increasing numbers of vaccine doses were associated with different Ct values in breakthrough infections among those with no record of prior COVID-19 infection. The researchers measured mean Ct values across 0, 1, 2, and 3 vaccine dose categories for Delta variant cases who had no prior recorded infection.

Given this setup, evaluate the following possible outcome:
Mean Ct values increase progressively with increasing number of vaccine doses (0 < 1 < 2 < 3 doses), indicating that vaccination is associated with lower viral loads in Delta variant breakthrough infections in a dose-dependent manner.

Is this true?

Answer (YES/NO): NO